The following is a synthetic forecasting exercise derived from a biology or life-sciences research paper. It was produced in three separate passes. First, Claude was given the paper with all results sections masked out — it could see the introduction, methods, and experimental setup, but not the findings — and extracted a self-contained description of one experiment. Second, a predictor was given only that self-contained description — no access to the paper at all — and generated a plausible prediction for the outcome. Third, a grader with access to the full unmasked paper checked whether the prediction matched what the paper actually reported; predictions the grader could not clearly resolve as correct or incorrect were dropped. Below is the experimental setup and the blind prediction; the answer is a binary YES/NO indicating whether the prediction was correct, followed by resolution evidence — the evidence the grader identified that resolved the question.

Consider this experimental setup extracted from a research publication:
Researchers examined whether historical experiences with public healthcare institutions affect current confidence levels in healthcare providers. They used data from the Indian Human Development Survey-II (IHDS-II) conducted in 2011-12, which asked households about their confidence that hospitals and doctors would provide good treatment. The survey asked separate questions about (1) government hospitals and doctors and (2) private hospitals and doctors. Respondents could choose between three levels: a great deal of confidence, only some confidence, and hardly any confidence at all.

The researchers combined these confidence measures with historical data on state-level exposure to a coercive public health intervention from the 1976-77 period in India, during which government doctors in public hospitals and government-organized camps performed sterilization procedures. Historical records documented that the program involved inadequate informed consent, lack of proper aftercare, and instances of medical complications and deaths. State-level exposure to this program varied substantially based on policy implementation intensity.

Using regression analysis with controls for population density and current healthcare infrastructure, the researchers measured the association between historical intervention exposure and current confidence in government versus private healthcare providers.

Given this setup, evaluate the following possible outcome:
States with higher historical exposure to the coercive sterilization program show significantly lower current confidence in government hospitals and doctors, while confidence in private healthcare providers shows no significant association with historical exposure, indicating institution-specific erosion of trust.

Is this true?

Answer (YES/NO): NO